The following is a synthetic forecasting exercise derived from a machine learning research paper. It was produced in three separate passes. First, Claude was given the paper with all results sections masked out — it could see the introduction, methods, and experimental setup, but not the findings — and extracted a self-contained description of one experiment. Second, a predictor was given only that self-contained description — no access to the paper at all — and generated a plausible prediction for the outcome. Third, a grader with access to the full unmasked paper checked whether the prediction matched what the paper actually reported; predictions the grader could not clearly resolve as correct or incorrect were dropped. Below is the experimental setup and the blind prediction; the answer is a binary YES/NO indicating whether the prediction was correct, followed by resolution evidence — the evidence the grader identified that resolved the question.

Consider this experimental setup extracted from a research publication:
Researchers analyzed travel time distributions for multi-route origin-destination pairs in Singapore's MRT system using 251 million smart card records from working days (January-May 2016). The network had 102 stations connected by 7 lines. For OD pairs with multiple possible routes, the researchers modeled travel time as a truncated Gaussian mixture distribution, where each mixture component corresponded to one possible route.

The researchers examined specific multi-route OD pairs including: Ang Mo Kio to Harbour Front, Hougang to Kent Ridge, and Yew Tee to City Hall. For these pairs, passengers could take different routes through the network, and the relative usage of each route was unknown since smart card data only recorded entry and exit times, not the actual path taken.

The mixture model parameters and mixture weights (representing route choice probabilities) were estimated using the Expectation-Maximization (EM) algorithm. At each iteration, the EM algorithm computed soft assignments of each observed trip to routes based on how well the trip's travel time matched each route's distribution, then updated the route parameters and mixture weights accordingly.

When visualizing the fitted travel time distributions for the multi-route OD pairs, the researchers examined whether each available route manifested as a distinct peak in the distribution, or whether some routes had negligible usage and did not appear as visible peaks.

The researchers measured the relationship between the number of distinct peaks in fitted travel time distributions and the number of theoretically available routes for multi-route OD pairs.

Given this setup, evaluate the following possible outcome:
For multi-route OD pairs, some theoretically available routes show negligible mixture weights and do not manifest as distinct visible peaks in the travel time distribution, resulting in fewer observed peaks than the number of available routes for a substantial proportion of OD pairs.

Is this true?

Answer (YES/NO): YES